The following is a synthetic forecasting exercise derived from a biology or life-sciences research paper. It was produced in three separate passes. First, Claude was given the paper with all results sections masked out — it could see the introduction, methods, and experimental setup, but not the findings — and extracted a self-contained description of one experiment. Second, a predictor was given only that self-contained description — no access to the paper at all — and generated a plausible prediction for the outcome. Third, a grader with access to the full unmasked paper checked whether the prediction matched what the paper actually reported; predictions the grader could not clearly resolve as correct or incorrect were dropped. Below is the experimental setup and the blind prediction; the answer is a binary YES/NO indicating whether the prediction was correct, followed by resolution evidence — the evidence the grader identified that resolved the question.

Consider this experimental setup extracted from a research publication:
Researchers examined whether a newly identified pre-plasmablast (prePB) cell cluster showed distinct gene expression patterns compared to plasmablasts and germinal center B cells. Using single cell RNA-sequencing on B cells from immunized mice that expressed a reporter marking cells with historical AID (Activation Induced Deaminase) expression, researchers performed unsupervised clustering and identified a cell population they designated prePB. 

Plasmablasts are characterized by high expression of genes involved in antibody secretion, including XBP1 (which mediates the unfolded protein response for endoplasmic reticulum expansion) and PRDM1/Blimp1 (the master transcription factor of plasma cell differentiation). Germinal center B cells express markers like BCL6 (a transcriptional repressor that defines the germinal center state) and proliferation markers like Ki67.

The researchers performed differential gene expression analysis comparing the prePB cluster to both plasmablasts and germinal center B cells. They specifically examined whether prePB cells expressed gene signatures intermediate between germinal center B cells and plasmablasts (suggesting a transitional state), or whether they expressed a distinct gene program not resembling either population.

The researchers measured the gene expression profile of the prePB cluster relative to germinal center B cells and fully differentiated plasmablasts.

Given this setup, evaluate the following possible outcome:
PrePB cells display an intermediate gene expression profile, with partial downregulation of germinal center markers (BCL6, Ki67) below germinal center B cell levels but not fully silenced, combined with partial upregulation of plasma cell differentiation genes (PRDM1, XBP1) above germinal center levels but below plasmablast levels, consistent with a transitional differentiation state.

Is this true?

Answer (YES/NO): NO